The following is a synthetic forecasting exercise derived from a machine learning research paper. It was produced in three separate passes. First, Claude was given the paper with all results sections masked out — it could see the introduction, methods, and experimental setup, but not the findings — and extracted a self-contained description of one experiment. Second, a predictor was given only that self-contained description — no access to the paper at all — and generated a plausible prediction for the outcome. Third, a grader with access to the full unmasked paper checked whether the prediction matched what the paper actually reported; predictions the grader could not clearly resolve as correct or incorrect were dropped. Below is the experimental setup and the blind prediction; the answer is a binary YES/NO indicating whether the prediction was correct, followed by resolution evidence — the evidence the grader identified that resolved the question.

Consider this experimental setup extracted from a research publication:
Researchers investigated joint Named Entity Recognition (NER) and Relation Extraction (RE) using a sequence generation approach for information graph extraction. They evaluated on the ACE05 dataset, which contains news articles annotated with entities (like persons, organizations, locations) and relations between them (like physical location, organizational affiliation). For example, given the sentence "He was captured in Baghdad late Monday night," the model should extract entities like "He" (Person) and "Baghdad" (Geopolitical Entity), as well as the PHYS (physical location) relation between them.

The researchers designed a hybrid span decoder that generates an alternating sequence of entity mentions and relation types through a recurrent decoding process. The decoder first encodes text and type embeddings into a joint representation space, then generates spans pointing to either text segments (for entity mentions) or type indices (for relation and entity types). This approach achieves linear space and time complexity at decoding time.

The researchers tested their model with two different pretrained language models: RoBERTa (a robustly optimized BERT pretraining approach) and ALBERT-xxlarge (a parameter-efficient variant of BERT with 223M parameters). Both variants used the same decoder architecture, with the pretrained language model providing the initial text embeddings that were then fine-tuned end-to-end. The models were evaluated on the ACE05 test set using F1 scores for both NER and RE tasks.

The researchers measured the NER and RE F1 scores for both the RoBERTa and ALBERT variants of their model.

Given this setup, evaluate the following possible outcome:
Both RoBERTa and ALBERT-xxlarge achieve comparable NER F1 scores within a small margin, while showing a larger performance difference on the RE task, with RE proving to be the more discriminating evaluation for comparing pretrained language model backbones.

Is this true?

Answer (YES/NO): NO